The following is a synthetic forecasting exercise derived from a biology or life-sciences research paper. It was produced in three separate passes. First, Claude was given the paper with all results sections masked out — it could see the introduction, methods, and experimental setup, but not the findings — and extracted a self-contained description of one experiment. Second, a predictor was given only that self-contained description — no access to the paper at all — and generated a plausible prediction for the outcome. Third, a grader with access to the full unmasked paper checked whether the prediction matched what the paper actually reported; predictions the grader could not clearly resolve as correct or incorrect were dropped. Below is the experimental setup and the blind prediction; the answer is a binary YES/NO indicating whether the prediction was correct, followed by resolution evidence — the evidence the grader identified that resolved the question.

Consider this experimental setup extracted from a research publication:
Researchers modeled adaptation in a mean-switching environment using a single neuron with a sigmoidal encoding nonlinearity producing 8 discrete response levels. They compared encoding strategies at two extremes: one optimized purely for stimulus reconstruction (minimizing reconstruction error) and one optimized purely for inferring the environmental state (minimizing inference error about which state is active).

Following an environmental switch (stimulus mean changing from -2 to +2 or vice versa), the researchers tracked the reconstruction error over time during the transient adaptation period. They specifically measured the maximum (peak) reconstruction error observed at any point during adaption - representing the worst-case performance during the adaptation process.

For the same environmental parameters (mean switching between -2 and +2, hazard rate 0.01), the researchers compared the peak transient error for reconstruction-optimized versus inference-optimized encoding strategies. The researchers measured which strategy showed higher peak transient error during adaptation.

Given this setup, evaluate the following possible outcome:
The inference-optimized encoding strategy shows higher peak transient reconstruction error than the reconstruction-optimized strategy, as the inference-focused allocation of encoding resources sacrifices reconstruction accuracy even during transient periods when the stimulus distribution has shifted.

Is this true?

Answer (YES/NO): NO